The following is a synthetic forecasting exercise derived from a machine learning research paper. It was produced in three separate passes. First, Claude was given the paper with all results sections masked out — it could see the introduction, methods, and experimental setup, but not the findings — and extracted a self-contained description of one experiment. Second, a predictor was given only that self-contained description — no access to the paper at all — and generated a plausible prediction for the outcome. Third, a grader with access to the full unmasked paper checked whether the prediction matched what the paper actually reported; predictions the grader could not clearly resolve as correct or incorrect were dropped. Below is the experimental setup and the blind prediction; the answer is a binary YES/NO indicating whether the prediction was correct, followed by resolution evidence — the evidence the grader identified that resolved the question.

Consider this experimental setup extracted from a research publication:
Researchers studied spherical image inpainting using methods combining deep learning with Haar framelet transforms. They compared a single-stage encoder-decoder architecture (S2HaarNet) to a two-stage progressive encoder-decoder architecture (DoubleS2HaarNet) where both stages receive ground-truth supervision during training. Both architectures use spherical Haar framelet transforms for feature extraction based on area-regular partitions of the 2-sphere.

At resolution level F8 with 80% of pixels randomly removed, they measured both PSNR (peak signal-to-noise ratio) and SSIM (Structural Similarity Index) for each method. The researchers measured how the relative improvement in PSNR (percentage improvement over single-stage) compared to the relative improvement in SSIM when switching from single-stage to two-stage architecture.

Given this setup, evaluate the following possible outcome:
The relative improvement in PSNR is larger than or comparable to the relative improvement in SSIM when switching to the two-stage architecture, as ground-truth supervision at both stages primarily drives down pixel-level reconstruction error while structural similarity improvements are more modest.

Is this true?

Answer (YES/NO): NO